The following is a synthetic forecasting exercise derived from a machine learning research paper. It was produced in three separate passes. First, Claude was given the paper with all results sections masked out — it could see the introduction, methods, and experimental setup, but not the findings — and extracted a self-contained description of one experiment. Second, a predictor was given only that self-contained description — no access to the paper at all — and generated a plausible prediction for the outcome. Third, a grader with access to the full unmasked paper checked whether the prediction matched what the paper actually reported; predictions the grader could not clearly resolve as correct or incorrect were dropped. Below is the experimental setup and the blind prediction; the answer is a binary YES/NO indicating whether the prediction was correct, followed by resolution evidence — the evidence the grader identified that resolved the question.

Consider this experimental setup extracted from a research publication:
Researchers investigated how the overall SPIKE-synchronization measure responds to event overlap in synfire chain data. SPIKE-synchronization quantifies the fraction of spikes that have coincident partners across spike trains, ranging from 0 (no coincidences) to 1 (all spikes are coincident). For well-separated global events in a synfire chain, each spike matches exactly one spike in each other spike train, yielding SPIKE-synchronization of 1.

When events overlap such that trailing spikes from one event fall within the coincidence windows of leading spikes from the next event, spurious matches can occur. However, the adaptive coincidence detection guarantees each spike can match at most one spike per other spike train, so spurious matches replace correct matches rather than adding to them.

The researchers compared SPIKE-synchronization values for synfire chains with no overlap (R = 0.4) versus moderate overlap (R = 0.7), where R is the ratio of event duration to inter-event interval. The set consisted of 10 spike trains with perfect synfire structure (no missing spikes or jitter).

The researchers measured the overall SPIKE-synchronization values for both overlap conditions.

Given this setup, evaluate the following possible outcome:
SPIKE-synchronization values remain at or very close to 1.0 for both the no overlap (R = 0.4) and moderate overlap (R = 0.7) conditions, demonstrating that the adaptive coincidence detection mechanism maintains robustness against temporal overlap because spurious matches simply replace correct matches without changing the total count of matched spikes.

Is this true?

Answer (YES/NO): NO